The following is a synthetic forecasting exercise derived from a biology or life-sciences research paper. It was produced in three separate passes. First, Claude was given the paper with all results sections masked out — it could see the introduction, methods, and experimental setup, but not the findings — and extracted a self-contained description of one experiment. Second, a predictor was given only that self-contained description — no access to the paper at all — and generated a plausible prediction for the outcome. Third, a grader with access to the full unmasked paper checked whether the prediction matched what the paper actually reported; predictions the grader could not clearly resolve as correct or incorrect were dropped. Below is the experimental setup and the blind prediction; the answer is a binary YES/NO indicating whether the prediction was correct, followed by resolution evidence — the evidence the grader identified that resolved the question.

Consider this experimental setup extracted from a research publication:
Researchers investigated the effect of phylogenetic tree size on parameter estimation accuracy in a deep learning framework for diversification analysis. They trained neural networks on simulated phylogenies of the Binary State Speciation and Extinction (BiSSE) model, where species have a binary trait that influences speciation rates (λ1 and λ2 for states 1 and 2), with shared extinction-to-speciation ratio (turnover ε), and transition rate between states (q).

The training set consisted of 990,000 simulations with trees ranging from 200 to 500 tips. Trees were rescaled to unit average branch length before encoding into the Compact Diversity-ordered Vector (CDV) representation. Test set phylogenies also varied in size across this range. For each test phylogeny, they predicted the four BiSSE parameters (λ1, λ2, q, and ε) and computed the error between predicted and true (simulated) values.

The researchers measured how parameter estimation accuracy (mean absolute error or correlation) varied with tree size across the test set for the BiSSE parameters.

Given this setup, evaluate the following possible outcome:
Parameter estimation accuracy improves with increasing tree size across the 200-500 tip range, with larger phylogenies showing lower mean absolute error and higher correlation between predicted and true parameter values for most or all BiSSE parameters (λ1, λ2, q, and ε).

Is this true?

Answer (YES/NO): YES